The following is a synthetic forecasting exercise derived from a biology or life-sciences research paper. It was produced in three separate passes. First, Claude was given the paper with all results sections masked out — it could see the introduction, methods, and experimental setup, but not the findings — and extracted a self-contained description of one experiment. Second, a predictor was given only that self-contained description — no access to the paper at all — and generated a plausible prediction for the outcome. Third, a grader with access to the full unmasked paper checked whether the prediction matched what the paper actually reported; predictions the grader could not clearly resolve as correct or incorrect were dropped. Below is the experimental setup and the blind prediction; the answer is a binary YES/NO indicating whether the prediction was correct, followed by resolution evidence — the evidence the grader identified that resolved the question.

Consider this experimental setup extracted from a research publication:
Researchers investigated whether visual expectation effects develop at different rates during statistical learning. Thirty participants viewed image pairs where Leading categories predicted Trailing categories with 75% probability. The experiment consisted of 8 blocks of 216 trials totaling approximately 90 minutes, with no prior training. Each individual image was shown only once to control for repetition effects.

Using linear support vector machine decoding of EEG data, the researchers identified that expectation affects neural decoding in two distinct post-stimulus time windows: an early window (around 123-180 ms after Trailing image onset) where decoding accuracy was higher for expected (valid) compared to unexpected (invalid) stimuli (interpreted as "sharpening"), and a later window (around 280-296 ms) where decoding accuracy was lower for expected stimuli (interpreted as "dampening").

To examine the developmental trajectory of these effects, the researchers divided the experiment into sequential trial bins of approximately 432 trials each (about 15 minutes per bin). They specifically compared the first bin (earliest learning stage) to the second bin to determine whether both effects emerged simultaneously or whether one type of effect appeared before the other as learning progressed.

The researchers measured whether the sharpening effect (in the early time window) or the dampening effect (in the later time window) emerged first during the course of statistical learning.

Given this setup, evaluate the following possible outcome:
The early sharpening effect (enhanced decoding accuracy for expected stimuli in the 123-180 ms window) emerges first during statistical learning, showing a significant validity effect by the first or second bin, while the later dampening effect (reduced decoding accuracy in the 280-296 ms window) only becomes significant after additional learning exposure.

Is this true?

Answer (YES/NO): NO